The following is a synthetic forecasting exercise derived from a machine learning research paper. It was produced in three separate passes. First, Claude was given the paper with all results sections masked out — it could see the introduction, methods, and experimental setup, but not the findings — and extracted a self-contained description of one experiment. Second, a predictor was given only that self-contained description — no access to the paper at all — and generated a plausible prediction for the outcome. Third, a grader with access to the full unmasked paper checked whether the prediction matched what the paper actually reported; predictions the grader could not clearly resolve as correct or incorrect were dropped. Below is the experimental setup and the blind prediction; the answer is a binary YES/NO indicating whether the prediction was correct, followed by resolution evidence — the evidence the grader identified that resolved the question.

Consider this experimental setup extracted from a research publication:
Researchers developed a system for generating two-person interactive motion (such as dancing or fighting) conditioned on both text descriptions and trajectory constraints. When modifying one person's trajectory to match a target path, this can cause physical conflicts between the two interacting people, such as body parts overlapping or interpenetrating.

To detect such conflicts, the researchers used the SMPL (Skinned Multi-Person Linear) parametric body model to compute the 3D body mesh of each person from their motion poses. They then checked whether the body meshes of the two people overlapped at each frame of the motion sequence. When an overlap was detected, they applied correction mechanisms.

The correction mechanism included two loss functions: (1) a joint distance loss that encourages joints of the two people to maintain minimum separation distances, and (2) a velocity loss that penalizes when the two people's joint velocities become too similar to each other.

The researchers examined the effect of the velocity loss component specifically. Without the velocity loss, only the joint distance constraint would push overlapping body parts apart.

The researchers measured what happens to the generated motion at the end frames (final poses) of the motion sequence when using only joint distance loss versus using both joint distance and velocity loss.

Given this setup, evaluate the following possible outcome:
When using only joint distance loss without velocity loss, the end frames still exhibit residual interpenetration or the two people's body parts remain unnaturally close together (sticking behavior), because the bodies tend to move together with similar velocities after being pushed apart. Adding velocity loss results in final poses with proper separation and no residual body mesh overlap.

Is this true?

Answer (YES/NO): NO